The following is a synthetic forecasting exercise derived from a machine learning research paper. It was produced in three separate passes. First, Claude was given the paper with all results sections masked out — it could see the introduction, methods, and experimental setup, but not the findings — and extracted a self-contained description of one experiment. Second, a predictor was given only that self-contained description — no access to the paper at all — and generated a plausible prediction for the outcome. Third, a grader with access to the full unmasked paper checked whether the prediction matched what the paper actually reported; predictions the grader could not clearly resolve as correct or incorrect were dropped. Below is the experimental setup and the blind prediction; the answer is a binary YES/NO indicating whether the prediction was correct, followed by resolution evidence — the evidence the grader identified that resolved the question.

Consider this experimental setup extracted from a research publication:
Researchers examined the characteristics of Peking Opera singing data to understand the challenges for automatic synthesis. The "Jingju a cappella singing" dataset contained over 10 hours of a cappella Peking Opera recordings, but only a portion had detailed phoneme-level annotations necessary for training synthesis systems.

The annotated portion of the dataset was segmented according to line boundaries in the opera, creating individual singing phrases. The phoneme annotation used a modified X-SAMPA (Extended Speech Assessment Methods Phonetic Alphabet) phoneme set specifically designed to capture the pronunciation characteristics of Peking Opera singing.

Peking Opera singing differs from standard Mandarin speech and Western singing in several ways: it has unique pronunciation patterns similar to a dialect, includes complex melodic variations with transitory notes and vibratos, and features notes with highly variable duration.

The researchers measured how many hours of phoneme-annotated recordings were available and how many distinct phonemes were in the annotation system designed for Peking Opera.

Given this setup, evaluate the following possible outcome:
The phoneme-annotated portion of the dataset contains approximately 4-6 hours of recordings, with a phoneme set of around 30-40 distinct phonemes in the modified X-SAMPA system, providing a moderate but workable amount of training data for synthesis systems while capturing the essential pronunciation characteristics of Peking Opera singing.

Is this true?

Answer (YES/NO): NO